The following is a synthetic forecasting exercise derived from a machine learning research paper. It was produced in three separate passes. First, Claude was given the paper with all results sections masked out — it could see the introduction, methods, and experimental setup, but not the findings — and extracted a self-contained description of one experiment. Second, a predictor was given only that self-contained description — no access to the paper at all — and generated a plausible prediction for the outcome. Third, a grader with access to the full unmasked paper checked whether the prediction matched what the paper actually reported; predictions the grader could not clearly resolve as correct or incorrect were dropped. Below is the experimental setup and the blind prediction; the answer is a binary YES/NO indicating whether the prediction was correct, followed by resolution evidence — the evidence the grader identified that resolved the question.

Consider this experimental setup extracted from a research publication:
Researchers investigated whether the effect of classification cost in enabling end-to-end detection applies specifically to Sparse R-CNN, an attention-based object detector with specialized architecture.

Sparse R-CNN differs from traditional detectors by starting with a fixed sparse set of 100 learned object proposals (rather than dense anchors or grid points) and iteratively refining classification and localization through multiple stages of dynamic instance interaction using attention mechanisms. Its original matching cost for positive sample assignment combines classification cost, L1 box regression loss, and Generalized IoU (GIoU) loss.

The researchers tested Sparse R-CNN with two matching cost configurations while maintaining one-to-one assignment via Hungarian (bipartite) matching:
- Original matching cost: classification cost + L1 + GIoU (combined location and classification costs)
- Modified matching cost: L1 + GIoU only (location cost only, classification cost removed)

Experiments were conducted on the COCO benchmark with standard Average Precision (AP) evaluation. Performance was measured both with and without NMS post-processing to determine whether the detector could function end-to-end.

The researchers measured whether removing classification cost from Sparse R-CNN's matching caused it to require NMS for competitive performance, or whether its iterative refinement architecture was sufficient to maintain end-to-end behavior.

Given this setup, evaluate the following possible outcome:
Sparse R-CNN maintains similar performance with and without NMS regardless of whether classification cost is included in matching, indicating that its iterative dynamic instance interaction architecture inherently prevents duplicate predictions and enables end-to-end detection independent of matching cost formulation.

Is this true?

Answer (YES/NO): NO